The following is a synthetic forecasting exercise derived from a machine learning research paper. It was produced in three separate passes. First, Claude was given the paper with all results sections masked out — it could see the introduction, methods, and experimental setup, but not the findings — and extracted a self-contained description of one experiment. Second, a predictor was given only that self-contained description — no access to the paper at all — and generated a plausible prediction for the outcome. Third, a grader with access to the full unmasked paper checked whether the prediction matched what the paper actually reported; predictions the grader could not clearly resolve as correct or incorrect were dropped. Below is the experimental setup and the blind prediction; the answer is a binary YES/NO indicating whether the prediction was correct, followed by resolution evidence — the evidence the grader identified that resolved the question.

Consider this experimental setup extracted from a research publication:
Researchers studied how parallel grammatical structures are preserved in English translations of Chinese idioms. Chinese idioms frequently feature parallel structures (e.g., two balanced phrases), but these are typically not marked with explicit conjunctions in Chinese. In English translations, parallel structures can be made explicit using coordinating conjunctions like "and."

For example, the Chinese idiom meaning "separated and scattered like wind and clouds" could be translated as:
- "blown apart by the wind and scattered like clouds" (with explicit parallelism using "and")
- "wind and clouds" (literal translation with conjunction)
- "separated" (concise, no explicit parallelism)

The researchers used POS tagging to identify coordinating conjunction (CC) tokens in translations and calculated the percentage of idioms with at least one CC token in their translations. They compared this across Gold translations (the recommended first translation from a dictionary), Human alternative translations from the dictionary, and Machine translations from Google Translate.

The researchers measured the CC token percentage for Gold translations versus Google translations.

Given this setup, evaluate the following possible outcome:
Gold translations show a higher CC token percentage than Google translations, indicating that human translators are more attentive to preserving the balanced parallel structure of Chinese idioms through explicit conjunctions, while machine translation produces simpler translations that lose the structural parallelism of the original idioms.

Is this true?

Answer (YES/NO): YES